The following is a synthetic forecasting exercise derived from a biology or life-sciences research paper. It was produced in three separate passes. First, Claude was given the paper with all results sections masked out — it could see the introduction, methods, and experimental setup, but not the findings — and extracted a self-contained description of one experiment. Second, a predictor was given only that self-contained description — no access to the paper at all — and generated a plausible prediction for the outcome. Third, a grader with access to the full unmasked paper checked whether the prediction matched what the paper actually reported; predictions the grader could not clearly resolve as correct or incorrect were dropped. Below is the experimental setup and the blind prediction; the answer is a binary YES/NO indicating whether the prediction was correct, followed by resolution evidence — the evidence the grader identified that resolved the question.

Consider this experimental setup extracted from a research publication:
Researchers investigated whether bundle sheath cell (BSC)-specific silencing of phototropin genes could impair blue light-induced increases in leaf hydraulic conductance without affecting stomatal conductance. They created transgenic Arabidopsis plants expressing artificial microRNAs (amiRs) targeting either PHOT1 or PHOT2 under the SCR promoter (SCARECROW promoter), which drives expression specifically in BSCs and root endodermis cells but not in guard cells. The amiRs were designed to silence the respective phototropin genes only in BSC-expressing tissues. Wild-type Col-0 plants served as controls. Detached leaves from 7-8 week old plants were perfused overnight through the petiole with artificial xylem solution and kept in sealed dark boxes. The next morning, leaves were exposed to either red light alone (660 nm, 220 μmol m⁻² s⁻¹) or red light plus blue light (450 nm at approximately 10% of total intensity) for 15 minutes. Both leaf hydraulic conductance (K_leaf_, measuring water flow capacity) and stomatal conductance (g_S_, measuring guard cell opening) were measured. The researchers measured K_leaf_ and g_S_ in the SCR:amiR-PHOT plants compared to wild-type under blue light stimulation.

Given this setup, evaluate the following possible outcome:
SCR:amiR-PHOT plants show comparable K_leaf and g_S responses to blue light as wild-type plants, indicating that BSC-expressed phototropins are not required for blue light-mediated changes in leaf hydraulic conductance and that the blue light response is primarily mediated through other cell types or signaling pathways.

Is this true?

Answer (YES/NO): NO